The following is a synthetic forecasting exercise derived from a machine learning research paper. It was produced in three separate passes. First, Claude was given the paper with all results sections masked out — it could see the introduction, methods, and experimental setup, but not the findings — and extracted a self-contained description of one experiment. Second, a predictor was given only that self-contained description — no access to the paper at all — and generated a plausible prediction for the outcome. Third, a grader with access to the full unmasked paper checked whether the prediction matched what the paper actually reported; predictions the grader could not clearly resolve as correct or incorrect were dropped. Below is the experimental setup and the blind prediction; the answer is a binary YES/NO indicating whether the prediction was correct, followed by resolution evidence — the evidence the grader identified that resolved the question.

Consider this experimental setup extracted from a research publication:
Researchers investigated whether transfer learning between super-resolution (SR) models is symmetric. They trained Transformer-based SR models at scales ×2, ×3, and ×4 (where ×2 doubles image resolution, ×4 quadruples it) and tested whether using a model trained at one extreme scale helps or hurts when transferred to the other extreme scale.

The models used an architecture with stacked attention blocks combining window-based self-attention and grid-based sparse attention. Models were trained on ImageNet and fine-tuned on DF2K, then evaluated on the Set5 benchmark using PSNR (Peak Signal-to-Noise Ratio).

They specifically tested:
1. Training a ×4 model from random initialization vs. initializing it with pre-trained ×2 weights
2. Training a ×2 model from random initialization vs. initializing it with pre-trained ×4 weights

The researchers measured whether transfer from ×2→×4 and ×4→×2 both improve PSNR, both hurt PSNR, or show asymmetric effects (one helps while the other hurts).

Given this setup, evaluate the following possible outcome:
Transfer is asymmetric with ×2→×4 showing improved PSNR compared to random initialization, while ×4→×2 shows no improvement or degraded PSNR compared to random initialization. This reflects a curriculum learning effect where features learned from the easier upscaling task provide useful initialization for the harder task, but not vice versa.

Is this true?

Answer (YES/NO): NO